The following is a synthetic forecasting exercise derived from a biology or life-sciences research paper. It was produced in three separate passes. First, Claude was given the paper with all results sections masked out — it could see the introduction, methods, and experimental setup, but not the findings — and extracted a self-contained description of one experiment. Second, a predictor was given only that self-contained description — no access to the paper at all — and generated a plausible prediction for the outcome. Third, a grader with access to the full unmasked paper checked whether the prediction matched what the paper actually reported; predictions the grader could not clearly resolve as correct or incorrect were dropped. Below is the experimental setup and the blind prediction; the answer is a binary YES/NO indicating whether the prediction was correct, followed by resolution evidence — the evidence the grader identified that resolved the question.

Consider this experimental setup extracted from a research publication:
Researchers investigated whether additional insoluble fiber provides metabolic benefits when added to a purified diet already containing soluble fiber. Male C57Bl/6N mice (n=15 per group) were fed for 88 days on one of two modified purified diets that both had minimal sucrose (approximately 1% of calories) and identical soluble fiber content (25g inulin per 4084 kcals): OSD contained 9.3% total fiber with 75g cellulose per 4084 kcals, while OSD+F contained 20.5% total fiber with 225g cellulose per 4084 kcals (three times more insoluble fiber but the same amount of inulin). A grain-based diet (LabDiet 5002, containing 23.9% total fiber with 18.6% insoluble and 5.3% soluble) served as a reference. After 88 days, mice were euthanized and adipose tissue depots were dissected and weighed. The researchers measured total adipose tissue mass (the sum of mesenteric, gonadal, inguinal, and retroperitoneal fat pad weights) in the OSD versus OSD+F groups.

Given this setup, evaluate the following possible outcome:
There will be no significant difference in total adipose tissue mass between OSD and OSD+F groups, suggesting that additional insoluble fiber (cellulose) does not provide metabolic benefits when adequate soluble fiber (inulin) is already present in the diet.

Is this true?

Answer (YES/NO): NO